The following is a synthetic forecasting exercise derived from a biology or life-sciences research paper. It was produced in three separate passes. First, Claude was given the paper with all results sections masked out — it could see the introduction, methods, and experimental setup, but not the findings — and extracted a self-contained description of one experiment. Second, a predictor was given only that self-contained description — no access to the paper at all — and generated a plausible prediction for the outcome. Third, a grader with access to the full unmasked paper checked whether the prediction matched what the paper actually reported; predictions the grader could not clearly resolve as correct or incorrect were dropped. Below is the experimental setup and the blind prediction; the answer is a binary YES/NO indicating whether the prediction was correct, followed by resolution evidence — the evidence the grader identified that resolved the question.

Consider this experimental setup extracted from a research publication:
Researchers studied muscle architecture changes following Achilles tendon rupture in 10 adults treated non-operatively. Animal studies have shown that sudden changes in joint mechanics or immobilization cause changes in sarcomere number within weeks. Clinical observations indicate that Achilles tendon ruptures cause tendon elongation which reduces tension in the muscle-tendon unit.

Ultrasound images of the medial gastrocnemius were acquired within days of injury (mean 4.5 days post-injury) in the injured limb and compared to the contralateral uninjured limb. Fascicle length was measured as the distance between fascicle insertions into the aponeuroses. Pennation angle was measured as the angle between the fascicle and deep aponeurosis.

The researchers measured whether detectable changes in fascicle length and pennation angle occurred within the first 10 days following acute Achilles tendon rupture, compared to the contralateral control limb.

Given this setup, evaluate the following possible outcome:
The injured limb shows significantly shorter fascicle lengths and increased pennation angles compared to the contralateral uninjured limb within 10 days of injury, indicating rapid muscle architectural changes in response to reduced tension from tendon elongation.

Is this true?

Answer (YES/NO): YES